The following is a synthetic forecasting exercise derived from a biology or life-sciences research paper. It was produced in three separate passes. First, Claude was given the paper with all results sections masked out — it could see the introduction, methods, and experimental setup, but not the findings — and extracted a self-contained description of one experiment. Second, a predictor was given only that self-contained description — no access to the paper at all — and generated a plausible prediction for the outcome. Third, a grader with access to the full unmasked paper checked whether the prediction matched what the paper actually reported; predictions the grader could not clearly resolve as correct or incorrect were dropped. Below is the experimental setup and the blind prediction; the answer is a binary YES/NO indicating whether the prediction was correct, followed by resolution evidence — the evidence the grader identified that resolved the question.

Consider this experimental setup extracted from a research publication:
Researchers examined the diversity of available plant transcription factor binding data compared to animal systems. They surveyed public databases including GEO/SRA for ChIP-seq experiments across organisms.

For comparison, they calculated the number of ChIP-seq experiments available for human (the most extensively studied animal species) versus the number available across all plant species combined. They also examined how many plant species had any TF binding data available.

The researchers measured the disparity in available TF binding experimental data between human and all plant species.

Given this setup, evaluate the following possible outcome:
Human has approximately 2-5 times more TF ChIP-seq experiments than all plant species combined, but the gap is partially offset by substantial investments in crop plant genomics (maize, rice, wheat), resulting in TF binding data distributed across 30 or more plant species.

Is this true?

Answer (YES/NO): NO